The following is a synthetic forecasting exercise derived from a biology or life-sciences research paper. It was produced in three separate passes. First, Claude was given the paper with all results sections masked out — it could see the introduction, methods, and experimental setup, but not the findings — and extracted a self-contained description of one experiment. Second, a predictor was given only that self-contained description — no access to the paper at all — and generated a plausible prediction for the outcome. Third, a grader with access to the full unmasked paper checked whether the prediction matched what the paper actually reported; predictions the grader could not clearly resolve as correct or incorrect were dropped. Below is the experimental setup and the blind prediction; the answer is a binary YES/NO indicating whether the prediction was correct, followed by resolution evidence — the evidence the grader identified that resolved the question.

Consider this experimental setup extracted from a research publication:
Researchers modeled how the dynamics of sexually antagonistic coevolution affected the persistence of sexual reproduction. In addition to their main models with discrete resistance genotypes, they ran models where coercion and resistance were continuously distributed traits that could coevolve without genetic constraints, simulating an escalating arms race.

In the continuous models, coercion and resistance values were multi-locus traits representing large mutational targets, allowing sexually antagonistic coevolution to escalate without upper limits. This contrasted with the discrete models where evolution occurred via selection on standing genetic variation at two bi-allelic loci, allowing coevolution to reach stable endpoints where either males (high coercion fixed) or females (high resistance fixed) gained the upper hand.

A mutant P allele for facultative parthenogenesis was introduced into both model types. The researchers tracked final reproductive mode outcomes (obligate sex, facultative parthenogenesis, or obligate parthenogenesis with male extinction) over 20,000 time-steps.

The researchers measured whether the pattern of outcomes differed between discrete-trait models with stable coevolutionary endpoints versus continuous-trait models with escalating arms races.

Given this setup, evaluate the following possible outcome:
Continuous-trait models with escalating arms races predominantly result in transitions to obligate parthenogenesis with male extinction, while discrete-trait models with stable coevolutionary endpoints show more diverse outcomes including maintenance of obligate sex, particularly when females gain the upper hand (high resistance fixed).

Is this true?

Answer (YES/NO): NO